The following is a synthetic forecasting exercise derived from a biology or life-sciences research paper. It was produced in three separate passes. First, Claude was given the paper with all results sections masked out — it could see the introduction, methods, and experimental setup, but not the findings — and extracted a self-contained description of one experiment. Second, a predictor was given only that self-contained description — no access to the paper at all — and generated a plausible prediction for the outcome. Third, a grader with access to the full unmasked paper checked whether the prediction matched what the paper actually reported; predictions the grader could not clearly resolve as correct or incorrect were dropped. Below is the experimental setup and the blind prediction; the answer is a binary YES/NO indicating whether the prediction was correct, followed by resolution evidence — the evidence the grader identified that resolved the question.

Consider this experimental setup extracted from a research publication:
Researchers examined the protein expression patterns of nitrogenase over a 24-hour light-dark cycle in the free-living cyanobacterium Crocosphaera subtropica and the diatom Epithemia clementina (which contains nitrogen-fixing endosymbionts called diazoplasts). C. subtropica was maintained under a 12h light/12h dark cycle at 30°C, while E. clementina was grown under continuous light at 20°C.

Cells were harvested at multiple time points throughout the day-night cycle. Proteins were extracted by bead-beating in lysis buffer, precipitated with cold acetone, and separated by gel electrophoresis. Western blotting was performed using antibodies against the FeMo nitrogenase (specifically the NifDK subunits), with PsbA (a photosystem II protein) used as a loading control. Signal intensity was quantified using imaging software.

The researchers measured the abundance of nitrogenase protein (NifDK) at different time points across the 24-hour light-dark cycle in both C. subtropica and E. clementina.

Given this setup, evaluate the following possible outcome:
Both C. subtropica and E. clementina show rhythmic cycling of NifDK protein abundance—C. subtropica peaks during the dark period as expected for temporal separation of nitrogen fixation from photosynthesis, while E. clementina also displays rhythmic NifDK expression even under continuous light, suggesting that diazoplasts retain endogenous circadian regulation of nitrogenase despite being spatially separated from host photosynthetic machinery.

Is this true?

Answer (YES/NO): NO